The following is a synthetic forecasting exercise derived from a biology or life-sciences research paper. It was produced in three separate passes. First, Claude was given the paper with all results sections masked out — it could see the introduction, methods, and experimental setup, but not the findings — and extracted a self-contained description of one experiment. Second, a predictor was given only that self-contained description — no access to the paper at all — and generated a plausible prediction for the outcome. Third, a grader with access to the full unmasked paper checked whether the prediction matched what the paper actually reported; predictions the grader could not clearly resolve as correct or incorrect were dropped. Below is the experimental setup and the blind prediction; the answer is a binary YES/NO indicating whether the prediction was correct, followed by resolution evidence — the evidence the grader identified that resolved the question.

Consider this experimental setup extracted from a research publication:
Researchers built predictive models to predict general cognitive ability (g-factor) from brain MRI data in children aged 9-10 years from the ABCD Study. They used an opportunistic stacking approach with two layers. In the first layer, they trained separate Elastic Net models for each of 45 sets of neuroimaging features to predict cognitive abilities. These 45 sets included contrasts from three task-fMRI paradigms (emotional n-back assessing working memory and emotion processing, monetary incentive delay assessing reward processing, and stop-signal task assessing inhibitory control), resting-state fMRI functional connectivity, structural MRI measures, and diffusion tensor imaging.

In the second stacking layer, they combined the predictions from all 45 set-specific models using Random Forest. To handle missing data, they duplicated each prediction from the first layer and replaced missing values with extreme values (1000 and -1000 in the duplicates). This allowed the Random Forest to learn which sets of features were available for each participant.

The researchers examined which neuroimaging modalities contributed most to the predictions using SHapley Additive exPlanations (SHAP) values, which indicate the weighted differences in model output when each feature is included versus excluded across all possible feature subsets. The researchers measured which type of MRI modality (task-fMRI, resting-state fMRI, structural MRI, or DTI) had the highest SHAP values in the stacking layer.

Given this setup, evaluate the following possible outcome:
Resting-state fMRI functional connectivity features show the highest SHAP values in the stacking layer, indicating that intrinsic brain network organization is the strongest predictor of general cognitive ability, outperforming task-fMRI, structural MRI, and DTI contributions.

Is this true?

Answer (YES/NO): NO